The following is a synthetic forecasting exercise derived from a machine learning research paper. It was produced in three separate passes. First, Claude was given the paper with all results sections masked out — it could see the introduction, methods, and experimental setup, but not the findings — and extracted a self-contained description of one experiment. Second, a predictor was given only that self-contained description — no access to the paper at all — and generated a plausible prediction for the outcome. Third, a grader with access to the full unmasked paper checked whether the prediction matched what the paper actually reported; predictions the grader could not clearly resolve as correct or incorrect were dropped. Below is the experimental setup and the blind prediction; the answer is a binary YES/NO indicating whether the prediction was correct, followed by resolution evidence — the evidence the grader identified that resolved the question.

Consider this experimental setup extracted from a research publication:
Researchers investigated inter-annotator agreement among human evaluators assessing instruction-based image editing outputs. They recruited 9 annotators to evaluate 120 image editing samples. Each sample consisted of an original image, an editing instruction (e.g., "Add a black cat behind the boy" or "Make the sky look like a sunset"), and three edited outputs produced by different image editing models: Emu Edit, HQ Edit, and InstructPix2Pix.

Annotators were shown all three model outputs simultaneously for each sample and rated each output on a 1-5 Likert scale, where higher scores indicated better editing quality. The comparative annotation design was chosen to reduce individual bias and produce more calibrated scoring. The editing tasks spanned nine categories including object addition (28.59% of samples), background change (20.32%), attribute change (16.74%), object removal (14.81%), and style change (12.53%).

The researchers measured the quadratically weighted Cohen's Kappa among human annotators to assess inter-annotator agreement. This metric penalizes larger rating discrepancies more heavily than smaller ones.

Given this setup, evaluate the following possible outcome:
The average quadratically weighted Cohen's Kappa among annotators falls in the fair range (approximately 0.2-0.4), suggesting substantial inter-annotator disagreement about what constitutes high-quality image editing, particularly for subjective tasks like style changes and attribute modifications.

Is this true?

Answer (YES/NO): NO